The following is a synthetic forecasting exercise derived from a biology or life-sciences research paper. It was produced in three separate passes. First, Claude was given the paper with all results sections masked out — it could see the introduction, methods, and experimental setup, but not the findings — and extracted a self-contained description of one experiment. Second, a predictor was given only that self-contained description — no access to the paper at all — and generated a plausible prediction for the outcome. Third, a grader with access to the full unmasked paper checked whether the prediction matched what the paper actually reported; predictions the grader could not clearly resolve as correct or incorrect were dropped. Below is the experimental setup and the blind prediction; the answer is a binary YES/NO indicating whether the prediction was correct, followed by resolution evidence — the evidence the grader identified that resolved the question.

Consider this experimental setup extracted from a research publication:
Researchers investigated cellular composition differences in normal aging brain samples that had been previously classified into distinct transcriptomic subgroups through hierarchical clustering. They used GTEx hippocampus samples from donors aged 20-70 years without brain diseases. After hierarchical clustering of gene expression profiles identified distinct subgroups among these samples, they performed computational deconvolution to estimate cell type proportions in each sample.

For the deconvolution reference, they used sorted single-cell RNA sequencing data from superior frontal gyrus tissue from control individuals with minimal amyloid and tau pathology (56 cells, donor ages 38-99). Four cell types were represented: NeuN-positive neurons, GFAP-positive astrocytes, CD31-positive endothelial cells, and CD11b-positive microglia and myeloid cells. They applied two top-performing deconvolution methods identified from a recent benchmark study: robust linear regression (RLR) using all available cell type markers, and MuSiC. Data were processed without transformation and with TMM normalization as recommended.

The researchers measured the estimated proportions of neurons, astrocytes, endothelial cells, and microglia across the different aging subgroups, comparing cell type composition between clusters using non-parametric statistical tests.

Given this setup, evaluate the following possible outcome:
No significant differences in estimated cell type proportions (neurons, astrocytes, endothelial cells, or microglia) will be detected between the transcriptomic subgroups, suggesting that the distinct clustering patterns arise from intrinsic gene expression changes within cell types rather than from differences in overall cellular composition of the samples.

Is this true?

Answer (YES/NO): NO